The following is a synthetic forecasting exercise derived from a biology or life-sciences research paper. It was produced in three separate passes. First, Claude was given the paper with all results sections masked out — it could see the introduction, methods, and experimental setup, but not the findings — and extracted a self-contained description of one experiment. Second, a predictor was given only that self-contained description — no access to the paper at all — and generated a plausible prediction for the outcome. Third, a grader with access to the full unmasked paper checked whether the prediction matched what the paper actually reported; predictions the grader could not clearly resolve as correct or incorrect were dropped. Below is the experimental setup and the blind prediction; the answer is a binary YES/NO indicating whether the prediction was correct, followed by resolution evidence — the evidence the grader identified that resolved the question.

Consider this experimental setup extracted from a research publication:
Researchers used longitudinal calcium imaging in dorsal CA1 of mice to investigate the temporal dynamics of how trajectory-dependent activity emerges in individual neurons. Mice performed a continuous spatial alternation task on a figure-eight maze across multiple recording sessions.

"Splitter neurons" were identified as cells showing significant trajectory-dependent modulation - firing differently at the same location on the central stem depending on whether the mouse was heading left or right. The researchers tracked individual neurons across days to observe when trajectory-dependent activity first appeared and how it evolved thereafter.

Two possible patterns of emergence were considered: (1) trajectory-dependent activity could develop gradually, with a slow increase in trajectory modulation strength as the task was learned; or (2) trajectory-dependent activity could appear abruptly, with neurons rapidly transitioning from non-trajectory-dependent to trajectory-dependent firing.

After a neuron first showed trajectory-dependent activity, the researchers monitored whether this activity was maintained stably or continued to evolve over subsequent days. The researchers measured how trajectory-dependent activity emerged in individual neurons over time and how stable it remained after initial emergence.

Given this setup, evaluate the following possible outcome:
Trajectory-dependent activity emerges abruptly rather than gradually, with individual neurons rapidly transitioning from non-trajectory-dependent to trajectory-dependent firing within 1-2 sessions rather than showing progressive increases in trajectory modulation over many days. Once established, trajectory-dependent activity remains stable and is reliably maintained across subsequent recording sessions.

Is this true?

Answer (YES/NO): NO